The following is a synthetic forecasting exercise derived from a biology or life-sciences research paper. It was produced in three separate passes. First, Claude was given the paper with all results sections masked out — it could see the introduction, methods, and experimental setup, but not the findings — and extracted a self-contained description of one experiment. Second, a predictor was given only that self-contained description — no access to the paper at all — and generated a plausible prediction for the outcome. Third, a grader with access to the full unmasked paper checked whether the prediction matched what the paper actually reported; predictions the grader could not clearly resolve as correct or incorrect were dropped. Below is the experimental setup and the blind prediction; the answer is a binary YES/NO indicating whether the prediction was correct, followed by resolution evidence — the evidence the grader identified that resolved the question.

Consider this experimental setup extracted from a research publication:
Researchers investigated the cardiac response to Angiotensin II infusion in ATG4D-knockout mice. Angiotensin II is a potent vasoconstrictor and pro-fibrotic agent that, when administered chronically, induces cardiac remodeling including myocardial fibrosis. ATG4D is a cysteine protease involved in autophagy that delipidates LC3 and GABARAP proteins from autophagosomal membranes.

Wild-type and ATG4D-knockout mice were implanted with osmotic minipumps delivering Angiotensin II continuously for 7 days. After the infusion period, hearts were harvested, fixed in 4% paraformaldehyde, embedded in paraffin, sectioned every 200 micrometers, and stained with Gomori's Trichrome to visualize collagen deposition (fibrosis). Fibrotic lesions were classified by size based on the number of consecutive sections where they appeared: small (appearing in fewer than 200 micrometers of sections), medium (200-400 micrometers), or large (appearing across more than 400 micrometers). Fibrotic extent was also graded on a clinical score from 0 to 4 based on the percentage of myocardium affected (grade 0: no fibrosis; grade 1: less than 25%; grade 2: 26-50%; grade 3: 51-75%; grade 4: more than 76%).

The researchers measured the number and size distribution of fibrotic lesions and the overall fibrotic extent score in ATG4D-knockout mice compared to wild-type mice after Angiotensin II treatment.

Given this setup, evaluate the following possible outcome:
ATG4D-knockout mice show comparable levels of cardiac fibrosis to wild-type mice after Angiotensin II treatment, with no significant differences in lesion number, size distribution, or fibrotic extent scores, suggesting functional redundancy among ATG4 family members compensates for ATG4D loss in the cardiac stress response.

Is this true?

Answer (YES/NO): NO